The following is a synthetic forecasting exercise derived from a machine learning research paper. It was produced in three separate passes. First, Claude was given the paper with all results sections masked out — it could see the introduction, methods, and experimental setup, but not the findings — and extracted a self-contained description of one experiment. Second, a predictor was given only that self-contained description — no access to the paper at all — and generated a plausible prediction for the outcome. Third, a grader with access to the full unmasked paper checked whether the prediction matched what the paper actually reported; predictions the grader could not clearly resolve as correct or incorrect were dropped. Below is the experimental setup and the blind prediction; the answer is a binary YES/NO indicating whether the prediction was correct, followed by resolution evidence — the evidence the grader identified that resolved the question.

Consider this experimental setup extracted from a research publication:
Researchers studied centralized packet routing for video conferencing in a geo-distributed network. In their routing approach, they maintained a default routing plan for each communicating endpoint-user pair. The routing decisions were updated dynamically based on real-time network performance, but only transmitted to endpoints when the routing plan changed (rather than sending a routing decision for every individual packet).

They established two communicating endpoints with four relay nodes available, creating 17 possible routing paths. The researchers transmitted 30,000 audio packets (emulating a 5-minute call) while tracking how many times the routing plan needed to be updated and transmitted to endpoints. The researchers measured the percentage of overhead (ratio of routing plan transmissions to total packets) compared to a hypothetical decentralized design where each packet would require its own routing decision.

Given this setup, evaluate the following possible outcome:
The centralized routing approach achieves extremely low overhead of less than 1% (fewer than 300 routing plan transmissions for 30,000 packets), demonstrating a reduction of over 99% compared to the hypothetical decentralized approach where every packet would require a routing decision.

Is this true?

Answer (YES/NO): NO